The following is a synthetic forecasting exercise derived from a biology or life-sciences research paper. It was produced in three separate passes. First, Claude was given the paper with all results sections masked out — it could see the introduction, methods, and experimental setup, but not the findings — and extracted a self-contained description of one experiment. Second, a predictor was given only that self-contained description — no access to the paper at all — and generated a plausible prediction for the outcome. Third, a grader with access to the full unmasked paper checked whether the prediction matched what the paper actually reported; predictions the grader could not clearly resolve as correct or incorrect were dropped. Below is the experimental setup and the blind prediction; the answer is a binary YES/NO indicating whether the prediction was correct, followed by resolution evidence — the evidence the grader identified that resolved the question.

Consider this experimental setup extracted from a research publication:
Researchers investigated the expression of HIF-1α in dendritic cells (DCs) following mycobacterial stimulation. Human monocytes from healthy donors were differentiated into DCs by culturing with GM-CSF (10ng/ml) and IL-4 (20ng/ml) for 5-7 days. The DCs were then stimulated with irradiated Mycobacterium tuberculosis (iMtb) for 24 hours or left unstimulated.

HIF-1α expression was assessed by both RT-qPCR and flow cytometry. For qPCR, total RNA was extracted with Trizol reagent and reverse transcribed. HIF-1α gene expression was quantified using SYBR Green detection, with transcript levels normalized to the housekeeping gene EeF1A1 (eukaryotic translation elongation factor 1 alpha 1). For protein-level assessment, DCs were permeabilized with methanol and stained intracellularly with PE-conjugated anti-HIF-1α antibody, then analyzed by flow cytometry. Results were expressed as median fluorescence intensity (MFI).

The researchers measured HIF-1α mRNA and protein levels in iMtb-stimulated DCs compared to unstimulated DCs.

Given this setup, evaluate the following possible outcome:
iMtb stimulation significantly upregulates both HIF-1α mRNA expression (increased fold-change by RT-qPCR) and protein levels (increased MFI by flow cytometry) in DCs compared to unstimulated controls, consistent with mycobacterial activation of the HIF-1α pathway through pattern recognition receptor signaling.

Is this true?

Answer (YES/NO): YES